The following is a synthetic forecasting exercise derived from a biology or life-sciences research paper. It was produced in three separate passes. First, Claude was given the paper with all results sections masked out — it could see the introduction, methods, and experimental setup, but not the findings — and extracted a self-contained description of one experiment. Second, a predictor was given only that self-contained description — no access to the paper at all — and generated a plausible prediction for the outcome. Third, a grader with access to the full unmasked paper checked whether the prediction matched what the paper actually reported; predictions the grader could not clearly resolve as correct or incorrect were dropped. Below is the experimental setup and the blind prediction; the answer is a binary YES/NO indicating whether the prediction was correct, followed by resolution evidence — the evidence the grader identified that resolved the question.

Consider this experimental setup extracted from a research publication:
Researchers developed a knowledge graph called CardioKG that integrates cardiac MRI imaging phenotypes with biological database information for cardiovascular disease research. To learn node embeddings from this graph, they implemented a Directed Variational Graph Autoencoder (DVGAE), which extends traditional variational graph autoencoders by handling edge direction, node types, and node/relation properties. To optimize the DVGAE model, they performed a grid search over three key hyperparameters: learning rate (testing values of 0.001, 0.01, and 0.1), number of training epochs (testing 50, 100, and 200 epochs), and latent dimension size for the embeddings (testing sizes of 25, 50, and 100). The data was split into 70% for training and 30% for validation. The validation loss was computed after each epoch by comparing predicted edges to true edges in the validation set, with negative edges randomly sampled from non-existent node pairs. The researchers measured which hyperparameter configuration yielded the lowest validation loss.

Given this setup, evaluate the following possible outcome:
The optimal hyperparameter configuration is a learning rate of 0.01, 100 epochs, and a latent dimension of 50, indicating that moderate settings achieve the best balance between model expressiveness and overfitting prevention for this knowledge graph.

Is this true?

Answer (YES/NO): NO